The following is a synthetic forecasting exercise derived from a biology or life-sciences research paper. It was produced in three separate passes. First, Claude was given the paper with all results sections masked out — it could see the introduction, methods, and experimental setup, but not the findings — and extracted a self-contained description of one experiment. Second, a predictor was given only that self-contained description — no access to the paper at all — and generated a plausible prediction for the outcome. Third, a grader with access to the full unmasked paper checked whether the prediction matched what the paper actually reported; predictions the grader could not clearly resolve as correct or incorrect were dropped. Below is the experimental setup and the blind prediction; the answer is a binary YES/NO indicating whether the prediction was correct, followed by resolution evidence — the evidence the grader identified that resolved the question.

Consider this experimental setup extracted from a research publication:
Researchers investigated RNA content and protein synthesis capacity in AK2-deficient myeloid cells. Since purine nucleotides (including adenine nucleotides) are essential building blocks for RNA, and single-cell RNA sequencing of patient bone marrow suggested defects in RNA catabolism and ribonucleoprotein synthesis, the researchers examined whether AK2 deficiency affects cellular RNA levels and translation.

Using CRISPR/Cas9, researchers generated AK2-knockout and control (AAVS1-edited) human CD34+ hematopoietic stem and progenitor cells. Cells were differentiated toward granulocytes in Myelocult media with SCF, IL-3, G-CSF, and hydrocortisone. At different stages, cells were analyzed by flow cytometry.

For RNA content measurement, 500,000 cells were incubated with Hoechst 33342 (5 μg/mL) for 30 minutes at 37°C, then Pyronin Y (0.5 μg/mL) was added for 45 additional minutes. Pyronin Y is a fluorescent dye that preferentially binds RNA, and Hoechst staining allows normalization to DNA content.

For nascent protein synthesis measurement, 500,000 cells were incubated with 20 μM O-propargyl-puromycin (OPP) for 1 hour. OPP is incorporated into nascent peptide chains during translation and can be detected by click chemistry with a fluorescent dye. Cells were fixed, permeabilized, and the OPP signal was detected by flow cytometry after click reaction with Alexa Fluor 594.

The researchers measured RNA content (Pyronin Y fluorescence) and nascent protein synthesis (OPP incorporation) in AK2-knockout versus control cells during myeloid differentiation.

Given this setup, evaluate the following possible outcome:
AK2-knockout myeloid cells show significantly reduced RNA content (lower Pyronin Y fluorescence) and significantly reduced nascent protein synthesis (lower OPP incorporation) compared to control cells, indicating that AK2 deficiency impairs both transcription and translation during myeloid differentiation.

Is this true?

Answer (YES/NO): YES